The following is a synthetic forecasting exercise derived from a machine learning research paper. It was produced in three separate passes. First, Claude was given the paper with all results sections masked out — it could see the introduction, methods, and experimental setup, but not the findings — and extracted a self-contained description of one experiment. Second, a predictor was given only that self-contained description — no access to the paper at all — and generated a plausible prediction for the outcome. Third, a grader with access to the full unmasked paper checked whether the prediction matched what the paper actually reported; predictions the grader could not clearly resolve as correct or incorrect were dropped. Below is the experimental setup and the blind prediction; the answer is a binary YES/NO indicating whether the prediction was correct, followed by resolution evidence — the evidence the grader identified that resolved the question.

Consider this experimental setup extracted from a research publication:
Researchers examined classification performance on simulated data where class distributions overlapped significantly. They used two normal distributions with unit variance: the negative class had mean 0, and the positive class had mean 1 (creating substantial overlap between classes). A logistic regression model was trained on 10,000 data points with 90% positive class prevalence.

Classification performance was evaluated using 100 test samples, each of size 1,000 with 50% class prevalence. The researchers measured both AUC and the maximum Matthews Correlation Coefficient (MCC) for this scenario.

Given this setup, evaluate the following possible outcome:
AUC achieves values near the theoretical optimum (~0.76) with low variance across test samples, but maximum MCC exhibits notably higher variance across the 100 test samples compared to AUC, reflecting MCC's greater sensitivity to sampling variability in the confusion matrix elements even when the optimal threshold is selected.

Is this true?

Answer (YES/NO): YES